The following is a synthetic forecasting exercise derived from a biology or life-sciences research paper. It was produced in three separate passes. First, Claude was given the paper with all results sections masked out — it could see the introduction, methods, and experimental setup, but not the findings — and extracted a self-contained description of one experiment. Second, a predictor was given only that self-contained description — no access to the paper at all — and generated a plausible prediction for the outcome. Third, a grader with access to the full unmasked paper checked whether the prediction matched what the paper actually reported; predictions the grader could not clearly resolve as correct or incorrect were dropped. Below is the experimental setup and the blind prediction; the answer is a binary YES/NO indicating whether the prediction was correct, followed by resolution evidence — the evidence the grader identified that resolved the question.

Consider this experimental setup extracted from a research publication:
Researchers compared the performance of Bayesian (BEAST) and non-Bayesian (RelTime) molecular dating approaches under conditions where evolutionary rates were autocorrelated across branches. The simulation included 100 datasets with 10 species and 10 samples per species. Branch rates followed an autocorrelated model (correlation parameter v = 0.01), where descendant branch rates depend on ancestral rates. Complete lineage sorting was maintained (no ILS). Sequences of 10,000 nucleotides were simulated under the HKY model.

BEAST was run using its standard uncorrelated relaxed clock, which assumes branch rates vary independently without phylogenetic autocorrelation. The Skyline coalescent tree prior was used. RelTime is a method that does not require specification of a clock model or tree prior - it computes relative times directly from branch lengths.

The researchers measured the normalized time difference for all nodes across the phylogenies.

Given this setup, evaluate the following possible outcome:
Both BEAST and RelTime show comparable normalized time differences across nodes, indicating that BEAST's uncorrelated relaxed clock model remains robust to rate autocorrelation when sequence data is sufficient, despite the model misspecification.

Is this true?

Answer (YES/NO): NO